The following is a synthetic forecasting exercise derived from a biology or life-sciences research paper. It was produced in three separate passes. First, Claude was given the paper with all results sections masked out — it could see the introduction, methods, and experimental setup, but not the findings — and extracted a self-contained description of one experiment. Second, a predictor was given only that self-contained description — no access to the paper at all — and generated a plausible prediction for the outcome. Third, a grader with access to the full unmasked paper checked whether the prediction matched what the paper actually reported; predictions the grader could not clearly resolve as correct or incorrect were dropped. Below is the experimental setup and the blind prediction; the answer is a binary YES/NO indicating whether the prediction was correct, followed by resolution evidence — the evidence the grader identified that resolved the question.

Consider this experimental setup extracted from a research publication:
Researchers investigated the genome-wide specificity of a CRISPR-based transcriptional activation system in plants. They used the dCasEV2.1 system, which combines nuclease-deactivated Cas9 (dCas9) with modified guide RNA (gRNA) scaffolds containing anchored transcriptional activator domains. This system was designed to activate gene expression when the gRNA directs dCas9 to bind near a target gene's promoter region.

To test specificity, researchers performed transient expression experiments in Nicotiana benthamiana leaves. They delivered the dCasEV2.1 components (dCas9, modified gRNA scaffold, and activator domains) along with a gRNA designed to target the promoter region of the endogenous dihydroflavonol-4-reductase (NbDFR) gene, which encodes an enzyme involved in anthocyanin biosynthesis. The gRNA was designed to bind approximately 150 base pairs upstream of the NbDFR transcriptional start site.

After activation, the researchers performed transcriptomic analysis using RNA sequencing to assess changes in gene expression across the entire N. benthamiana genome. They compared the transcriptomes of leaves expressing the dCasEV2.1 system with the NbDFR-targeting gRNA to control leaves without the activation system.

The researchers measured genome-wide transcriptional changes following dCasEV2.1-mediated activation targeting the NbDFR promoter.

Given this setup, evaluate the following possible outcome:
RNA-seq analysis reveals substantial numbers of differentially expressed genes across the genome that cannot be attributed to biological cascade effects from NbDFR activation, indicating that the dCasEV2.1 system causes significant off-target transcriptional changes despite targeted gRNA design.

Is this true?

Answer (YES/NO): NO